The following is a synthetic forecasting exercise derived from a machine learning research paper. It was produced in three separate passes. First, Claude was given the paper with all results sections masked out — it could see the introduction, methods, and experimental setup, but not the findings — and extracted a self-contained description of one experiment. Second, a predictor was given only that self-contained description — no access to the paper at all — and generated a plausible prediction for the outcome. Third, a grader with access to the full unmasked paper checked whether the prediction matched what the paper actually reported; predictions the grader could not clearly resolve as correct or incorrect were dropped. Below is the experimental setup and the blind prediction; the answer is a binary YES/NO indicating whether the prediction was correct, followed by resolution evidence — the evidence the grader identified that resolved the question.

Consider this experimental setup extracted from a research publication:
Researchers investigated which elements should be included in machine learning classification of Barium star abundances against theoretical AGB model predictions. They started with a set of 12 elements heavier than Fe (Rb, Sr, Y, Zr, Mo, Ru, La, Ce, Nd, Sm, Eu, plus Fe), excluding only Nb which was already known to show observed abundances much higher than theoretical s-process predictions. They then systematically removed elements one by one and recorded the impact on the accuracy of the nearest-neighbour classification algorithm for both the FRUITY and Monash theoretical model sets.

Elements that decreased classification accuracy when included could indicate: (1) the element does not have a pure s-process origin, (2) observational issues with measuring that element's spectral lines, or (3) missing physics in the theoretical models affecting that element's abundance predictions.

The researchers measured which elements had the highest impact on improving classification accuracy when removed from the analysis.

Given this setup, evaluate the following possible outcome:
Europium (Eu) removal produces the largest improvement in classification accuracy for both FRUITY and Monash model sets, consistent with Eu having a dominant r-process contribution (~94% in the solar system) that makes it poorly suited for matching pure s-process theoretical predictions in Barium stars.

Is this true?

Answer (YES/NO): NO